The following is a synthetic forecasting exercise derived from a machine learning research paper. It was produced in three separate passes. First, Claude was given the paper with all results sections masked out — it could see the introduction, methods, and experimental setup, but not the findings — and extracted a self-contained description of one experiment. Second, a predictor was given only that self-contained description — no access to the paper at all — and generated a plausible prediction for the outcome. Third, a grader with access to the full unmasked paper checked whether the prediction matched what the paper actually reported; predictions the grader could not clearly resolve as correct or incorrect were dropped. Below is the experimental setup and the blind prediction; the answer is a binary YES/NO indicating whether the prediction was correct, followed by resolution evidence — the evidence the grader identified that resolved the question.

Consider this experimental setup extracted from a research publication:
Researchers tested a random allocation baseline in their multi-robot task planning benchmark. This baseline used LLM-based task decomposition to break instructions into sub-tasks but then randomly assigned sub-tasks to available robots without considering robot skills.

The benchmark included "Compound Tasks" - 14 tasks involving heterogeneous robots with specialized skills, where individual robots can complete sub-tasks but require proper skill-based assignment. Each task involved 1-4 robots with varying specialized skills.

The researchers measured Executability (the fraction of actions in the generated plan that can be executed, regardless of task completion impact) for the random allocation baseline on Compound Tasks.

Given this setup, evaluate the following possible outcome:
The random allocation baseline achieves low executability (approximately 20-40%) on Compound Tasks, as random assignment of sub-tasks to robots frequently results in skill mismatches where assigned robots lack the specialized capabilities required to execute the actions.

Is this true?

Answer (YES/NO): YES